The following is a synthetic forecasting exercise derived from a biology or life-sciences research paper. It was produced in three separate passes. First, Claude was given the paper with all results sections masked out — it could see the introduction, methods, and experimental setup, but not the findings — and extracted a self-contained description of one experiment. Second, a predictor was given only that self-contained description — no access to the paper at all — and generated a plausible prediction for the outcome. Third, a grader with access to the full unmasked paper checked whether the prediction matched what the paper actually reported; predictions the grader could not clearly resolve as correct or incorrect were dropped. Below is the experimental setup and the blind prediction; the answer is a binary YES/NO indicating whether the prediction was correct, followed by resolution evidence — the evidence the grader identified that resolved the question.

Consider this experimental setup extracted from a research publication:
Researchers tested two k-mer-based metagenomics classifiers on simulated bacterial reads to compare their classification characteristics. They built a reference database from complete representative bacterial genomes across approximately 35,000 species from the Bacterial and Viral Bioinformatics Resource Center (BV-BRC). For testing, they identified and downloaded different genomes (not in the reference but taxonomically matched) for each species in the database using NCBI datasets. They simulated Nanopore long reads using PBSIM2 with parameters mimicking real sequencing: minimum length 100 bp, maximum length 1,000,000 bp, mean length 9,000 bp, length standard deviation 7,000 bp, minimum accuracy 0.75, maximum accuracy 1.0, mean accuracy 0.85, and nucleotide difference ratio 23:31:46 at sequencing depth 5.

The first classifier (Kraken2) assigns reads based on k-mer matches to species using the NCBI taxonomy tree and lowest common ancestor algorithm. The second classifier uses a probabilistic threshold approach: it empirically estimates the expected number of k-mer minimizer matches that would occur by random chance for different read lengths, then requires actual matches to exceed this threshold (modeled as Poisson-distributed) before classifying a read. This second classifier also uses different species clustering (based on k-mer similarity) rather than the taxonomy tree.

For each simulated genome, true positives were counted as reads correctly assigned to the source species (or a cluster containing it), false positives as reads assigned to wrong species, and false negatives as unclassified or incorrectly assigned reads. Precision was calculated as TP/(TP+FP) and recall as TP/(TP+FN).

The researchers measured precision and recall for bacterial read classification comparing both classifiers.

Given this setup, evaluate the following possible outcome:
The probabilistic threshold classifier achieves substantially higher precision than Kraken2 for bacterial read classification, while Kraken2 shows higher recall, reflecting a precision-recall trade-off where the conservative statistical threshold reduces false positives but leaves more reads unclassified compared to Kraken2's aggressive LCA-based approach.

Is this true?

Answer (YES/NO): NO